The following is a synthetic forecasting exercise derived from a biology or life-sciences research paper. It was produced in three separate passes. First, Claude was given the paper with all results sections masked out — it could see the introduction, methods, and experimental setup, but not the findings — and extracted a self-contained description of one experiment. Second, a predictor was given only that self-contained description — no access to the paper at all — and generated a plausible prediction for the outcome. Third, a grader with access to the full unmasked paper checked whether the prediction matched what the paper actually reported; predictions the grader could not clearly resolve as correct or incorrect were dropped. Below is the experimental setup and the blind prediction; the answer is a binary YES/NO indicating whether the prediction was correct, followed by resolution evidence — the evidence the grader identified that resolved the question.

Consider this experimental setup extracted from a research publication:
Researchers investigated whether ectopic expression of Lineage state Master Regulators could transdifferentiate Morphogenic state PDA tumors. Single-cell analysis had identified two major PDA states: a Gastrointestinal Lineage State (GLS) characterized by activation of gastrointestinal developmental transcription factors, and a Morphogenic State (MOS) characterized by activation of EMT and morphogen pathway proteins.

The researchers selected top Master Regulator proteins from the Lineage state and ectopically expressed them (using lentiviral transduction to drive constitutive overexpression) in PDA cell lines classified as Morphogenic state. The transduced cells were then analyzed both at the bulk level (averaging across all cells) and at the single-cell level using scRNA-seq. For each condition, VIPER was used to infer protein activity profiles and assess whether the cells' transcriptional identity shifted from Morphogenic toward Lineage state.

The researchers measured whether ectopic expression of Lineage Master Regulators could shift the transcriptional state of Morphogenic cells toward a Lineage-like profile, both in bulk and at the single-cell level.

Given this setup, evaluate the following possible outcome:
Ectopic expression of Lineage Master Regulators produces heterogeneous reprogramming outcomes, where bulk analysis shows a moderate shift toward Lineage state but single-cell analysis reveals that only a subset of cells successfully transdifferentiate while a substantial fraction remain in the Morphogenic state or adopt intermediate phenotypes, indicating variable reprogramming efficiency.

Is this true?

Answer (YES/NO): NO